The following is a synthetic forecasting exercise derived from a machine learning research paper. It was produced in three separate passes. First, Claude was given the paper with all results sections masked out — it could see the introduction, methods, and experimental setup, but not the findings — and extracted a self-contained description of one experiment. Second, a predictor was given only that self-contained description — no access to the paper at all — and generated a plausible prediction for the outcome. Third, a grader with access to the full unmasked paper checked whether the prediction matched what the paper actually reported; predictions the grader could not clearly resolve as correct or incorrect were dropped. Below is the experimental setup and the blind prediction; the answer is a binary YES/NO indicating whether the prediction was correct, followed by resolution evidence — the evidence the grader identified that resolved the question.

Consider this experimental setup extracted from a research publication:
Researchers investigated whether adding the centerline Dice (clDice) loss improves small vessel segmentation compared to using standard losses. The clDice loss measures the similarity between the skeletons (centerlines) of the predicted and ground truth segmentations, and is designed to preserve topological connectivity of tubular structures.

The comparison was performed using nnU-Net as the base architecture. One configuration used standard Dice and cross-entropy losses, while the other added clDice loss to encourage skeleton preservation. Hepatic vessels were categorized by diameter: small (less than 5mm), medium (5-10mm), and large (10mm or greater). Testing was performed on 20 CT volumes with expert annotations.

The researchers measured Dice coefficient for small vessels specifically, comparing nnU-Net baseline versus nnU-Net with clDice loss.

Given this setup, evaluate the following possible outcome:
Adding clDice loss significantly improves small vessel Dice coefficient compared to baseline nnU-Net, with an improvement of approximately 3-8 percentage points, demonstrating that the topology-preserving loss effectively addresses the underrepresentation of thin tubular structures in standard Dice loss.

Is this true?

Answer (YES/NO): NO